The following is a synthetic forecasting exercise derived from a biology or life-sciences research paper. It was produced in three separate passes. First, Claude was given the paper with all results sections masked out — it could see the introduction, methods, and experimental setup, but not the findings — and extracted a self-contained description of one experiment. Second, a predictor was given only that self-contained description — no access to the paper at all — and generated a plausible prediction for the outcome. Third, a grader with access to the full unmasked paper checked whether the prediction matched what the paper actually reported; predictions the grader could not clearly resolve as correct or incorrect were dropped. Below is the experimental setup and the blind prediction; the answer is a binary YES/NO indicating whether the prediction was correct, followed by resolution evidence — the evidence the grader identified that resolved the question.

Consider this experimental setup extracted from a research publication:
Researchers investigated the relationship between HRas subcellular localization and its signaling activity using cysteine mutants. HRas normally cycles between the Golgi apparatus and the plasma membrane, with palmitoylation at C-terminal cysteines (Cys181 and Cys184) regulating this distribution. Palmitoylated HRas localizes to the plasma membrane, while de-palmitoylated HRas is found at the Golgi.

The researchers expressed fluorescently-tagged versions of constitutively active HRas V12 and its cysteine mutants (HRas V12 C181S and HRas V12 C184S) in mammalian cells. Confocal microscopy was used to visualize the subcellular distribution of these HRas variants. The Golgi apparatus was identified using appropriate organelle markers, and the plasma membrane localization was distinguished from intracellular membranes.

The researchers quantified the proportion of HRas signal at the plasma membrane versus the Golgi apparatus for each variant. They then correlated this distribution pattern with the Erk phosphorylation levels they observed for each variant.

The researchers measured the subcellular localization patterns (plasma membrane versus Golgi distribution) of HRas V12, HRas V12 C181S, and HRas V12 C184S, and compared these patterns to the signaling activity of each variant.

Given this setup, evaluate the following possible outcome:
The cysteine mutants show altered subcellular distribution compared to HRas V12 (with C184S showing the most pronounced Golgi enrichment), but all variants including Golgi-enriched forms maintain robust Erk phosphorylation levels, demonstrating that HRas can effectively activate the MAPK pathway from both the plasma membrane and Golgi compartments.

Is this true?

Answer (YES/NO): NO